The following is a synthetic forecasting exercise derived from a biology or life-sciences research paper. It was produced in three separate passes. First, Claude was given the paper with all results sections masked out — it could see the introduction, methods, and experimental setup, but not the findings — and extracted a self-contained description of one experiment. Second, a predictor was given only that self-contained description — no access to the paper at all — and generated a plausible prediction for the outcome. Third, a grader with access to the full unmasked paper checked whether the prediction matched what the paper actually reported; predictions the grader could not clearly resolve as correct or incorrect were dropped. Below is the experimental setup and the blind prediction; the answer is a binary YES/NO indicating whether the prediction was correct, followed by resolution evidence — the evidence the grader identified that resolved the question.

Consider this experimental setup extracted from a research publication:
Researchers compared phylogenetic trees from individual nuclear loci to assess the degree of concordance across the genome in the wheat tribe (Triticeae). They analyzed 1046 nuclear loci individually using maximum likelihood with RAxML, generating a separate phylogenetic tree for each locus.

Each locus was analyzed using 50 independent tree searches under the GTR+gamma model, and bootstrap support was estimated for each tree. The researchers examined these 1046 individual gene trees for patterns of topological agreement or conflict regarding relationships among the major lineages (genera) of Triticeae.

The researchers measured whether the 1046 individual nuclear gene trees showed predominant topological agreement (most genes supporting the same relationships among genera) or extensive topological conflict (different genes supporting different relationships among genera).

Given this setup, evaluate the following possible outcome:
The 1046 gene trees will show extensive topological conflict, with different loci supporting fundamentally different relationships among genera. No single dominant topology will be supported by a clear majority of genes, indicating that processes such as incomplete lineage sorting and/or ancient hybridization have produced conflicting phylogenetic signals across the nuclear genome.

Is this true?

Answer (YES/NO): NO